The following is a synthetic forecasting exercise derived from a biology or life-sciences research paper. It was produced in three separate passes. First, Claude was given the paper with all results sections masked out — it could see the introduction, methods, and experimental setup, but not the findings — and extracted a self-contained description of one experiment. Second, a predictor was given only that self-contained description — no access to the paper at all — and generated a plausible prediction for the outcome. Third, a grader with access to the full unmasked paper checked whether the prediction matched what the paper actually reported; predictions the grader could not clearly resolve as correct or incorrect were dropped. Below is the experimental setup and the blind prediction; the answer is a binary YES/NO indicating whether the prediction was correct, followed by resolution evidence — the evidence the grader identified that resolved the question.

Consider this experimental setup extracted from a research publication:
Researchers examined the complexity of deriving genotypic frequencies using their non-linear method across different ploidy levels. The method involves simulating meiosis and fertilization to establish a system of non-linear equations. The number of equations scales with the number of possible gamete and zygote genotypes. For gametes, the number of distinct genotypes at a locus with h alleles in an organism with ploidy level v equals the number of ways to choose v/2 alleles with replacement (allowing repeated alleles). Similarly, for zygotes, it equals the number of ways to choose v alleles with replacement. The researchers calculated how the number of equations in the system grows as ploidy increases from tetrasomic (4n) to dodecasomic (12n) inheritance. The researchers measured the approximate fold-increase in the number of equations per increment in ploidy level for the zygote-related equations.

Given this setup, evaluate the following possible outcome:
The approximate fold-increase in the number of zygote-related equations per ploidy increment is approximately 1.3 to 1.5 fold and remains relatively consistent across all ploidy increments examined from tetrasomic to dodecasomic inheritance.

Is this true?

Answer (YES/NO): NO